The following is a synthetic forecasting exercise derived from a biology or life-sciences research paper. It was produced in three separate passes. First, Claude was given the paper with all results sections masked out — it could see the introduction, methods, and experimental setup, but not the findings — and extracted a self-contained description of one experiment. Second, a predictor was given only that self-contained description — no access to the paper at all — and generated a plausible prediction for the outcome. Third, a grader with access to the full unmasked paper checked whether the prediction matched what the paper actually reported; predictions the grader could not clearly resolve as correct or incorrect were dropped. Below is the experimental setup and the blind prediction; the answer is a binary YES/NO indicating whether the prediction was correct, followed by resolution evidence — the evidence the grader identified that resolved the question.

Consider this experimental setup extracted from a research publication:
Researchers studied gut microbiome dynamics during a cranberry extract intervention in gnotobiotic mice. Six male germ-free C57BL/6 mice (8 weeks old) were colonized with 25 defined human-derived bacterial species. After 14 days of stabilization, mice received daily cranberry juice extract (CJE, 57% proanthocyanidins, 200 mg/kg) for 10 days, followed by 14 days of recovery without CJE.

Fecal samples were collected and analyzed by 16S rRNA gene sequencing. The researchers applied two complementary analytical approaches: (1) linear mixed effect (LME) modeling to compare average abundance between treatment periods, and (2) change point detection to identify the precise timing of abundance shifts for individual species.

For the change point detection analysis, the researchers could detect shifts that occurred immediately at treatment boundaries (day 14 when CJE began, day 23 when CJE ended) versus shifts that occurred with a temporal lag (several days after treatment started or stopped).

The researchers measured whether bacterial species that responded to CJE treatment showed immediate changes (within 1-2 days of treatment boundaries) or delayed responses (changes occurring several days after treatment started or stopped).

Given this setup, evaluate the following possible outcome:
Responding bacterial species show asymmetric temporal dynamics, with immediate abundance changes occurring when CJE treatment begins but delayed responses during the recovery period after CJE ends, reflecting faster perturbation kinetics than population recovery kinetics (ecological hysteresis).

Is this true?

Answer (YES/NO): NO